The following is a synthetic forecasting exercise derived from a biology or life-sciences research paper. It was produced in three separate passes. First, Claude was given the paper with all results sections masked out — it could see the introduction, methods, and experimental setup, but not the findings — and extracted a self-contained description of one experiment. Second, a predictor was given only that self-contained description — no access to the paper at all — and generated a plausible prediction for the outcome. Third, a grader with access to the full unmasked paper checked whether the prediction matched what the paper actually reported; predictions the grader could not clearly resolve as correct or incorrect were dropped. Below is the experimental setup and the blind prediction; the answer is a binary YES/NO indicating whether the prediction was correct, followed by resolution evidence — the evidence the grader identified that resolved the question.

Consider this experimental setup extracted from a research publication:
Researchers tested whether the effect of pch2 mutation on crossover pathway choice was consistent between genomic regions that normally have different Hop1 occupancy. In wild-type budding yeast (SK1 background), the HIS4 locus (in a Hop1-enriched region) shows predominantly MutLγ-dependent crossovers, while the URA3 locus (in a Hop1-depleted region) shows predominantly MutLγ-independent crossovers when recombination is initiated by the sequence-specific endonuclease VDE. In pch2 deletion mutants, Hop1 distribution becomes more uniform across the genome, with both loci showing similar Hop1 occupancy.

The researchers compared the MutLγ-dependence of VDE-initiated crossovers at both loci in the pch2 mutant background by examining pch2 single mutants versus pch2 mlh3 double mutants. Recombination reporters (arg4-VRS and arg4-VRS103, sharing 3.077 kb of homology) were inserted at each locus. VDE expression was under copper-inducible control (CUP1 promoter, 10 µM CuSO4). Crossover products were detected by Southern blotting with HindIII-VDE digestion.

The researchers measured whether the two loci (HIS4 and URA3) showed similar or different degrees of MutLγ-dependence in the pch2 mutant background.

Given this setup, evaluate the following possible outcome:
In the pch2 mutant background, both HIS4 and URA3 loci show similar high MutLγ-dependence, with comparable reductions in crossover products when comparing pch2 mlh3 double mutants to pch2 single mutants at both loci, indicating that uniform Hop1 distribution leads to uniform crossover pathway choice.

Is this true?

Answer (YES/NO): NO